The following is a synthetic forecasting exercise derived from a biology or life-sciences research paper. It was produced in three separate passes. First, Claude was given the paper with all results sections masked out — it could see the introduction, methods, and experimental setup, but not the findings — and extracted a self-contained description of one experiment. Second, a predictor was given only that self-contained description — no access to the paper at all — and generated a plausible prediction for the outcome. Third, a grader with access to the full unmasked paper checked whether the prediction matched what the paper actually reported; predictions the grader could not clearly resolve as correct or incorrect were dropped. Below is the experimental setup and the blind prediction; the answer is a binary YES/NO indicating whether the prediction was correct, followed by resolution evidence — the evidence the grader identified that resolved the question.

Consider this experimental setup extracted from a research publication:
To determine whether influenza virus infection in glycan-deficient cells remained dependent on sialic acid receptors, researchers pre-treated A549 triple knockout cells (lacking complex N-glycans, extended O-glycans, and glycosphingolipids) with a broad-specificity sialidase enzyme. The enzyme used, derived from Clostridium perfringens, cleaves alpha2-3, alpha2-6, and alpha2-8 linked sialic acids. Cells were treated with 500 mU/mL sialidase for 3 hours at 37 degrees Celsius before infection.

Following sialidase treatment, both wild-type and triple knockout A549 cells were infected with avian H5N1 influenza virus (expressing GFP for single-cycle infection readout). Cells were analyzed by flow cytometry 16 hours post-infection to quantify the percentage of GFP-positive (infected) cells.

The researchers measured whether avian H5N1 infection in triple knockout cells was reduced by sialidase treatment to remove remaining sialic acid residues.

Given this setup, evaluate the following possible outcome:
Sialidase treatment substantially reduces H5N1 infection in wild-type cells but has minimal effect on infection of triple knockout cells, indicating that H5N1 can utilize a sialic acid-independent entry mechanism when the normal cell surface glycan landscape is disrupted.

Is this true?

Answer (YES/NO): NO